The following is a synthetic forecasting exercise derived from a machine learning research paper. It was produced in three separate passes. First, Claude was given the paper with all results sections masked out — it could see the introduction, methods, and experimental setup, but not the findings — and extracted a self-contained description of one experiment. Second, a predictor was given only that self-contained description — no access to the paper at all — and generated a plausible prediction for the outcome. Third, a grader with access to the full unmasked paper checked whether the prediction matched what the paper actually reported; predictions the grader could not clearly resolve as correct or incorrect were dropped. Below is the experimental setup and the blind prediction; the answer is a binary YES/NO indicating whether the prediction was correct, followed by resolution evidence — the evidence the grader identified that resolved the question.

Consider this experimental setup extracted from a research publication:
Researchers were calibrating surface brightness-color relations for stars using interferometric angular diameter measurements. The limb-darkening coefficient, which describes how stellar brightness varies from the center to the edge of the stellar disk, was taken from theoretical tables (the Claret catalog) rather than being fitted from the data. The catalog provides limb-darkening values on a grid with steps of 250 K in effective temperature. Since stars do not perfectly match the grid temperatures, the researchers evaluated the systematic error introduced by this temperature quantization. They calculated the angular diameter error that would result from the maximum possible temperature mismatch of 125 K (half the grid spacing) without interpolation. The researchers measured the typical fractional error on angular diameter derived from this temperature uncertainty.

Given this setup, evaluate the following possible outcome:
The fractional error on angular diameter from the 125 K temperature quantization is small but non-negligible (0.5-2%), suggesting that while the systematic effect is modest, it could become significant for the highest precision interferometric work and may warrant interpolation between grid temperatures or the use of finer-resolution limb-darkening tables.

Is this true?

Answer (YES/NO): NO